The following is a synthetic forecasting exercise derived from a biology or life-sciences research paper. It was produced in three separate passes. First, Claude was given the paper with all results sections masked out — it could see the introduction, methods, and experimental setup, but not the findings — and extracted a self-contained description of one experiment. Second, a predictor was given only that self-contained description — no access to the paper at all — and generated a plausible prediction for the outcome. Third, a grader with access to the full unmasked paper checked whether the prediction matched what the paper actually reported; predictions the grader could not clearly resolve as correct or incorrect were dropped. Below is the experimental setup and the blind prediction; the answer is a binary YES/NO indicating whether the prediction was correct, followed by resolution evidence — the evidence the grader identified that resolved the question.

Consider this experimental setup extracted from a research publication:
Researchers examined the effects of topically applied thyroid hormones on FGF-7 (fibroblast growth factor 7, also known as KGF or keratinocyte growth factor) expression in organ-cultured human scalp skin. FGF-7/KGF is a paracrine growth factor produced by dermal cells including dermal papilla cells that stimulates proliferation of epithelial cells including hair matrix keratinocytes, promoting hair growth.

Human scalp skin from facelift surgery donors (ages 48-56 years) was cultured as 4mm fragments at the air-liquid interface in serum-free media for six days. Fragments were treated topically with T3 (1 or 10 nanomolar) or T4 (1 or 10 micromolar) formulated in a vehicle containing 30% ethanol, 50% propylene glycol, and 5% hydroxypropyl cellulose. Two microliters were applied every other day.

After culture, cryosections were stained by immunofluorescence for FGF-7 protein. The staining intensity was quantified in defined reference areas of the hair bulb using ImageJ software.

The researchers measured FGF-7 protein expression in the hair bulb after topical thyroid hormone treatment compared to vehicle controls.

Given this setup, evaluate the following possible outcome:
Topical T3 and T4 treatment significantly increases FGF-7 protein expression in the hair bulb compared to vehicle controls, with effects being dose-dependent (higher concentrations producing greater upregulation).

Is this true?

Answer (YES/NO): NO